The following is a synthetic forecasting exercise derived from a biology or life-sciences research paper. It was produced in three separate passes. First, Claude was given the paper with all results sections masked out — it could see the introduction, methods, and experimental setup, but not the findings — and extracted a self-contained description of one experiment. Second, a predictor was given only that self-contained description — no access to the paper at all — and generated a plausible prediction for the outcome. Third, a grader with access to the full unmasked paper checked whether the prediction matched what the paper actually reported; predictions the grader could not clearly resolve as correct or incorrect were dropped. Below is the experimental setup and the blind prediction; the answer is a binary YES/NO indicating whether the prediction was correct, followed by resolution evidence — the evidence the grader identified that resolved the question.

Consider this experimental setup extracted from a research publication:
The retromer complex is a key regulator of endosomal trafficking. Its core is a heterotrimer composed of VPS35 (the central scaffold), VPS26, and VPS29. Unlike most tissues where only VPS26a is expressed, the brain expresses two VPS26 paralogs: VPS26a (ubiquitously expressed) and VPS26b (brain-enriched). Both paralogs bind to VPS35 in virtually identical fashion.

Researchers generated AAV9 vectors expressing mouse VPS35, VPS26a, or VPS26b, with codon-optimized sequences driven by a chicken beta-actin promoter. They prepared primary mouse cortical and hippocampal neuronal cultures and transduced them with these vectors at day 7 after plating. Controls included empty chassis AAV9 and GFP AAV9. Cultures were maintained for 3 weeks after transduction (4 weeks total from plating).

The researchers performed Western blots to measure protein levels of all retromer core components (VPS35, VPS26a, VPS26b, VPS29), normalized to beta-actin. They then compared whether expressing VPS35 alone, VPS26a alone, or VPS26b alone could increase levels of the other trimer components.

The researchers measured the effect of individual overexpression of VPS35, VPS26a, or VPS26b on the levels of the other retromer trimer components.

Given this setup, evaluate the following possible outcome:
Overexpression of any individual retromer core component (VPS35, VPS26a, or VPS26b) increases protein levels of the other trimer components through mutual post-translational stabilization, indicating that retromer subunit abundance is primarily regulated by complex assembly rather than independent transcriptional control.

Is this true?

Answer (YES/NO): NO